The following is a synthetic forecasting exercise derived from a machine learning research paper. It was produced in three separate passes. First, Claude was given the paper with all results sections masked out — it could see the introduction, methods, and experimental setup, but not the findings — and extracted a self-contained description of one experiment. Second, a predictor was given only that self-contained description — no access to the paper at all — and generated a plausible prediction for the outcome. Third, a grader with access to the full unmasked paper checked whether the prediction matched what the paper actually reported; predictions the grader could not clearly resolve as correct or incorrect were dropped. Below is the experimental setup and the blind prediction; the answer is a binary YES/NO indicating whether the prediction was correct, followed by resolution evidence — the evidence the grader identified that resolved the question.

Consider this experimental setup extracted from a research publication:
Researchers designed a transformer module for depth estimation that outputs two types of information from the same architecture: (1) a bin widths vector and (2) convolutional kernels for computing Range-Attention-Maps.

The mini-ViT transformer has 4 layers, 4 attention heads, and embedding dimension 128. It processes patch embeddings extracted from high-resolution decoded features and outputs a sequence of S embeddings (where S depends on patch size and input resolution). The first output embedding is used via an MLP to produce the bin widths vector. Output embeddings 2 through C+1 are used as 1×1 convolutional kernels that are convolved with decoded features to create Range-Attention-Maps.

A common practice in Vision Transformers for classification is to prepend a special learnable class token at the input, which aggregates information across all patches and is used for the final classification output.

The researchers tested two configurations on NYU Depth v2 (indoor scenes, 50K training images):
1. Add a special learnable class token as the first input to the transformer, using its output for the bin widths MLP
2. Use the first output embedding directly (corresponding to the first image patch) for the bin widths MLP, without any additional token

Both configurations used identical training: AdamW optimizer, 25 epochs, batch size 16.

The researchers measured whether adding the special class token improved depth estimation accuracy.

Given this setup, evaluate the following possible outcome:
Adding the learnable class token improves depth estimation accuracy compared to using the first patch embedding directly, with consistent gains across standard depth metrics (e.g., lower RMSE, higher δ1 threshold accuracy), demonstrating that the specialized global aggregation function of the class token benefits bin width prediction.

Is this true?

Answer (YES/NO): NO